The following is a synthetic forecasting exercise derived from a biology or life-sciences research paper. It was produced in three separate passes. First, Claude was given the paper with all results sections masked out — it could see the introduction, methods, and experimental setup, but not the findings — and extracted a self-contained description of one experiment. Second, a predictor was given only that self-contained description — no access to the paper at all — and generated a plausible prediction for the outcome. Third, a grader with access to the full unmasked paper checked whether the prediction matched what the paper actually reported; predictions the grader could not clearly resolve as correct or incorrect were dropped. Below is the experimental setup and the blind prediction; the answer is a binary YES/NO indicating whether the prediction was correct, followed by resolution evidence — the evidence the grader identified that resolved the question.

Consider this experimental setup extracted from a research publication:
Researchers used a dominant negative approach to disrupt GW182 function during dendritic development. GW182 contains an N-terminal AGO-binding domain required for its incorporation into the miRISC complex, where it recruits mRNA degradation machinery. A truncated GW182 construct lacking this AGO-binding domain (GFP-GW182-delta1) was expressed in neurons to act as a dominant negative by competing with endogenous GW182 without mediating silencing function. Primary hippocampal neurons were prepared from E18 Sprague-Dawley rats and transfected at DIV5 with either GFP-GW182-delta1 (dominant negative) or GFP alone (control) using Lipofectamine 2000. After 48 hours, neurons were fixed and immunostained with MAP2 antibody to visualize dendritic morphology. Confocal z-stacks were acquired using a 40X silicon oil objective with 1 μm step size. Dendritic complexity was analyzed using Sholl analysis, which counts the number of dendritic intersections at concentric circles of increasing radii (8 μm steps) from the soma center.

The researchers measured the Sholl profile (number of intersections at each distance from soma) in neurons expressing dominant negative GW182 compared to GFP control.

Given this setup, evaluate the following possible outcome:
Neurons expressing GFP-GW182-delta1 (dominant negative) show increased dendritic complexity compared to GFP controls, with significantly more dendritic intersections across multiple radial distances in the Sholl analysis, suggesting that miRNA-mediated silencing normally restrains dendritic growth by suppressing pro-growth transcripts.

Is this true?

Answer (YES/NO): NO